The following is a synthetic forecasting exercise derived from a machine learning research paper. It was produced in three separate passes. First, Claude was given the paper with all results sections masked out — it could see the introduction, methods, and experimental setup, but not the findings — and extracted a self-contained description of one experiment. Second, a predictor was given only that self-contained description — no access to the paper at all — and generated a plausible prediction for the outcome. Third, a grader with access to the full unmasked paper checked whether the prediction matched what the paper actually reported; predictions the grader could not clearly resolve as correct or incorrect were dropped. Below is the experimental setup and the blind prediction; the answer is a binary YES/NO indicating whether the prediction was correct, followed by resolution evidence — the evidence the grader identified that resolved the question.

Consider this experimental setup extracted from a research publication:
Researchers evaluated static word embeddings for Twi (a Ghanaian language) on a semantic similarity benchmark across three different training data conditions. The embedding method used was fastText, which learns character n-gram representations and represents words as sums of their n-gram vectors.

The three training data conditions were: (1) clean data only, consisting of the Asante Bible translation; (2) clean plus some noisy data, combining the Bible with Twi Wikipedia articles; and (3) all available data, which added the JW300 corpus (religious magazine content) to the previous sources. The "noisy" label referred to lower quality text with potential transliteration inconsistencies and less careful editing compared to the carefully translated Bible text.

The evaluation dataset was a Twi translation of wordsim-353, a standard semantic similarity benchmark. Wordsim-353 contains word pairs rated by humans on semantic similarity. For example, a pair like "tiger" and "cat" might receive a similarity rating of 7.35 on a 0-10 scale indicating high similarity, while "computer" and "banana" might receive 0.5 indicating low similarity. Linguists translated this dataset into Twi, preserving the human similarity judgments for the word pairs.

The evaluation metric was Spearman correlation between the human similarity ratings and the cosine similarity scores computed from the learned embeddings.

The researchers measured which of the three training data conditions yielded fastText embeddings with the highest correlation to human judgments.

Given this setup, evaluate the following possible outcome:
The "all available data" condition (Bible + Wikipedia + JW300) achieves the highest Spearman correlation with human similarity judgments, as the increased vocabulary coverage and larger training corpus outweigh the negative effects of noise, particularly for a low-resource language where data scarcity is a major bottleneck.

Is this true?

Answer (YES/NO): NO